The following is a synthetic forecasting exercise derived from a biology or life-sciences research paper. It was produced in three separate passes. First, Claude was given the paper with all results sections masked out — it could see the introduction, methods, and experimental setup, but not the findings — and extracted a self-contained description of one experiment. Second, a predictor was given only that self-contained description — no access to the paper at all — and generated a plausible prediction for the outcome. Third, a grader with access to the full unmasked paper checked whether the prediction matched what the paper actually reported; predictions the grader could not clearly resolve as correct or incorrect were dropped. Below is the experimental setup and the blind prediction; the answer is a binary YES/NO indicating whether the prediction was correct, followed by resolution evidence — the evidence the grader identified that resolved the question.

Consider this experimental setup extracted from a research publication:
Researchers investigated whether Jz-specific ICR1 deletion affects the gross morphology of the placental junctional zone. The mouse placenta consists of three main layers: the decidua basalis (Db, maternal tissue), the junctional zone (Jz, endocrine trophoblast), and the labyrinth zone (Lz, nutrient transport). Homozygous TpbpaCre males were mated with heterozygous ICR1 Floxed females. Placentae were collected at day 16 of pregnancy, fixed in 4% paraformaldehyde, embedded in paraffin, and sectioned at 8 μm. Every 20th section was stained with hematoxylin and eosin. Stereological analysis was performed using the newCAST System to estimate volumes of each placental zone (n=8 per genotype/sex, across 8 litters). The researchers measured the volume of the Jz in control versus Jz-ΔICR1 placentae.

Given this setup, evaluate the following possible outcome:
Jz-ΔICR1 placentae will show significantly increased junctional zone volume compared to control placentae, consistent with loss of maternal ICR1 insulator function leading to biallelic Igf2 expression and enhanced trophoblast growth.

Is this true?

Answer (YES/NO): YES